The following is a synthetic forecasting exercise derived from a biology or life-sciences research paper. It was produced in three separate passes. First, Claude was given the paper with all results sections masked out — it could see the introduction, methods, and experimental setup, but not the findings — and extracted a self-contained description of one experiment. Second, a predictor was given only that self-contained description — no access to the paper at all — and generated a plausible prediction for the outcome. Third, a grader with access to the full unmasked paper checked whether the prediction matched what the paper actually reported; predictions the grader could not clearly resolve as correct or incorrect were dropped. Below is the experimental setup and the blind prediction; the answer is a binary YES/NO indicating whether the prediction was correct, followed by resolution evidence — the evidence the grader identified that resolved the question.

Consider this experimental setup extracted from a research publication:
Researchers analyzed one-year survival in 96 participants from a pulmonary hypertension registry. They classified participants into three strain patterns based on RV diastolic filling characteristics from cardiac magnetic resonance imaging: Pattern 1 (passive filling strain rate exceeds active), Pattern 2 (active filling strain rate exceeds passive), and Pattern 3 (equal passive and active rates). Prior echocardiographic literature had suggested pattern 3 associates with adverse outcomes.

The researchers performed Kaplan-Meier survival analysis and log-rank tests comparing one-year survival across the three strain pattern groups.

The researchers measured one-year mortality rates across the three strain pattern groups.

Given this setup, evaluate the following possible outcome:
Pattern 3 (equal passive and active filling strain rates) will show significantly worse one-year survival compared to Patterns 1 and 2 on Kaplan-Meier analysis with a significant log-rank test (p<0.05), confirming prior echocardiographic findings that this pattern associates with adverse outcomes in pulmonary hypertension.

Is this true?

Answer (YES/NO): YES